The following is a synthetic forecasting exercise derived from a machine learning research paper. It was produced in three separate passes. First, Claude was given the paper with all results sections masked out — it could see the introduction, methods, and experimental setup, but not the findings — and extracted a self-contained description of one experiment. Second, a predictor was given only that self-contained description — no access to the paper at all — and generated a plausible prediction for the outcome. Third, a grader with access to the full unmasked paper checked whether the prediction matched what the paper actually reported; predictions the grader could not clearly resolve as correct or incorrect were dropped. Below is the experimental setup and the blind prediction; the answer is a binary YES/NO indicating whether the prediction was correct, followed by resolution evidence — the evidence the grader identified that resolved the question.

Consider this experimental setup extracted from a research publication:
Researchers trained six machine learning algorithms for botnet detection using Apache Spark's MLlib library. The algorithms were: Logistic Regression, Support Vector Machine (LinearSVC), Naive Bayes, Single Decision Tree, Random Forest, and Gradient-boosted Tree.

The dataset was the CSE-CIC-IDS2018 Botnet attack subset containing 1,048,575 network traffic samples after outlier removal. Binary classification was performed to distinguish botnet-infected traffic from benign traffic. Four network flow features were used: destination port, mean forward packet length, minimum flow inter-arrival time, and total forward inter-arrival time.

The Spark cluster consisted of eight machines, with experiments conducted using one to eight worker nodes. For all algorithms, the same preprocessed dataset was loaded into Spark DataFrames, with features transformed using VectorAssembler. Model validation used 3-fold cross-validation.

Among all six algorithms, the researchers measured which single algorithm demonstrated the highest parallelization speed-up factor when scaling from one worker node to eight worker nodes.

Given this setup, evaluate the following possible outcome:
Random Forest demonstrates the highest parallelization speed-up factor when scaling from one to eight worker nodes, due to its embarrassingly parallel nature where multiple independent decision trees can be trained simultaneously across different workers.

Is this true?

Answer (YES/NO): NO